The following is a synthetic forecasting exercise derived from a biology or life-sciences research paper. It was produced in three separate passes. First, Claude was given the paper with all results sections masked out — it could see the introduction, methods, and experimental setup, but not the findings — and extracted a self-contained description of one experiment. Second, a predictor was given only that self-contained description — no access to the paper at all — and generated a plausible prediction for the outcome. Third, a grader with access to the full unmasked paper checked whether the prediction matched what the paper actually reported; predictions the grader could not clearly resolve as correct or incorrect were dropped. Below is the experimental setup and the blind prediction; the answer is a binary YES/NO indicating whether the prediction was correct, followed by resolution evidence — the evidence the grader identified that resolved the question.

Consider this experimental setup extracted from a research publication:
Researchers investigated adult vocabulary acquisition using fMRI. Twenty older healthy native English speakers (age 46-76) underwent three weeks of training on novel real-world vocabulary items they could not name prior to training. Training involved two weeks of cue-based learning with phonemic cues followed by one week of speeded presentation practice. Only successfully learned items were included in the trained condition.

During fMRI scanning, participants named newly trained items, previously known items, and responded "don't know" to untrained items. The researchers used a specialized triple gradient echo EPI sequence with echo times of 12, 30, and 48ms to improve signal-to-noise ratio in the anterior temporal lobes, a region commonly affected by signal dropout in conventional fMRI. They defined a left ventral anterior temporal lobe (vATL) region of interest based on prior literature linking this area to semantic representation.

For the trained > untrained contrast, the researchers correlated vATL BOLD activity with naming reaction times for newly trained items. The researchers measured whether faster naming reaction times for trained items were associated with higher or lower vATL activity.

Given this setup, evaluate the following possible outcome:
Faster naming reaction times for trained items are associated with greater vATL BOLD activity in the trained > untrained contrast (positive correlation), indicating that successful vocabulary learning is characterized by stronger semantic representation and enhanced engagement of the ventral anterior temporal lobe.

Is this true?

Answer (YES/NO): NO